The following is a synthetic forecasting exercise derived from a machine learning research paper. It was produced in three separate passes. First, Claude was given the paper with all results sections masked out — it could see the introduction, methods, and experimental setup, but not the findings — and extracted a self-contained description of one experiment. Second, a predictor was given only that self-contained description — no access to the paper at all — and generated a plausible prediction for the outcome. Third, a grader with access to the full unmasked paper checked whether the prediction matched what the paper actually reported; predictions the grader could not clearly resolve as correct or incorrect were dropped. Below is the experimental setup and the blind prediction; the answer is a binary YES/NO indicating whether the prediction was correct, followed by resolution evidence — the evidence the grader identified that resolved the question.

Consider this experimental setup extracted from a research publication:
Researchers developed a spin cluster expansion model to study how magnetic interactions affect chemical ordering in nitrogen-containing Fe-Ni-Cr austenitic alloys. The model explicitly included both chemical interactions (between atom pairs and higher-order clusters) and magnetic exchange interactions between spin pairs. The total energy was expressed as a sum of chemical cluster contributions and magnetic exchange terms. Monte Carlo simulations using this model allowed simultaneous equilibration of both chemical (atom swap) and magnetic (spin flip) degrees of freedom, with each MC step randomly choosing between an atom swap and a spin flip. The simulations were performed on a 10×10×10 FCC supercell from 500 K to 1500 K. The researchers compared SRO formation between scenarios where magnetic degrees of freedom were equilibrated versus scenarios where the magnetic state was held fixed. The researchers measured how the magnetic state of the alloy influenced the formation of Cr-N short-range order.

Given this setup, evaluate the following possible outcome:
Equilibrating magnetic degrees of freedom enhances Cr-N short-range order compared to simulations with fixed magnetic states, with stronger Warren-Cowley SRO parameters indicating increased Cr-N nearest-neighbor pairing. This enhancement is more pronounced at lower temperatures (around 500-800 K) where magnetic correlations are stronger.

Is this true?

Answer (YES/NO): NO